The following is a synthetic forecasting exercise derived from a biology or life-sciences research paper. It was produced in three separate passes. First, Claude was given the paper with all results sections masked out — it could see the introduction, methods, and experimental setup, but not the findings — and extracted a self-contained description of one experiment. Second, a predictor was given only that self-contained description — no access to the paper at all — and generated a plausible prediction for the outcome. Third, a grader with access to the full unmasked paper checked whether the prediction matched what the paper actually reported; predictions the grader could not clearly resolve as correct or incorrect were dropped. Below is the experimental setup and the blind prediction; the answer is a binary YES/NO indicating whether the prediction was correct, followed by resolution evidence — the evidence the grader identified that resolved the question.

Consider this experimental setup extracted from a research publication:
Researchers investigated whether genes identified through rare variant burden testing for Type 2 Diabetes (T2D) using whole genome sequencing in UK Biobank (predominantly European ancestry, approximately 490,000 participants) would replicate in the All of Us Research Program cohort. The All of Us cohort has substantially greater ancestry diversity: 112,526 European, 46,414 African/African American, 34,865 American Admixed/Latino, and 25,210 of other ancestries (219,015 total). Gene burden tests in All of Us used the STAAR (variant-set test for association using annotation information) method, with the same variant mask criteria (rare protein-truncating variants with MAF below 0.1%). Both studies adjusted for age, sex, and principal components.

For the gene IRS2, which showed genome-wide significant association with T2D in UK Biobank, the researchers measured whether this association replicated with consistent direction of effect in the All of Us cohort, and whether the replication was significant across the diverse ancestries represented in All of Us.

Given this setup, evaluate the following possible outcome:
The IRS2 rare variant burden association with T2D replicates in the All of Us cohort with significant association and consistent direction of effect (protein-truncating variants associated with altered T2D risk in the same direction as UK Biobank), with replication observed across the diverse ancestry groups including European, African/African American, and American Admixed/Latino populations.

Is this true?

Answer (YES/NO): NO